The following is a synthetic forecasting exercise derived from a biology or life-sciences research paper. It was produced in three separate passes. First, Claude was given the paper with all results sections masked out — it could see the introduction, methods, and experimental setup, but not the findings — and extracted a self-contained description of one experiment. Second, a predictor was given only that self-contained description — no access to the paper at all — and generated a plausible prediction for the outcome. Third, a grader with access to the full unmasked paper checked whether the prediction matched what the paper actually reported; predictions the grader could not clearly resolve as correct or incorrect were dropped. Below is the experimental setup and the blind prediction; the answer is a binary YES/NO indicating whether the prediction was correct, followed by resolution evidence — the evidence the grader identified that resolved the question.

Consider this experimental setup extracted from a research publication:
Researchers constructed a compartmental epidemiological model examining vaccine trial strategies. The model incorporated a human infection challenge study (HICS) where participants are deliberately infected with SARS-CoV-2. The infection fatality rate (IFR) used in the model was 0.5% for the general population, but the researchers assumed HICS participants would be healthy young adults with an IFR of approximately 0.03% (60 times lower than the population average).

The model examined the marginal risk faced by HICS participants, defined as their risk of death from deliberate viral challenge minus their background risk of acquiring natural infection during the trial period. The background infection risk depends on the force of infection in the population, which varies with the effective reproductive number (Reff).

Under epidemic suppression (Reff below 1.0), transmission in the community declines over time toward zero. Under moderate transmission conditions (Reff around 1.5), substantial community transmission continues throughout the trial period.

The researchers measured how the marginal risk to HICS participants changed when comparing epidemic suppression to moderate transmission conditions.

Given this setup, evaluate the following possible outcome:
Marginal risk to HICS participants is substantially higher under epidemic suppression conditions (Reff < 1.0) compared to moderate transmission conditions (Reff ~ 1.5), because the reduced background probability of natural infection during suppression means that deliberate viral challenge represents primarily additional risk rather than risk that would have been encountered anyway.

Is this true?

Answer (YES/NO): NO